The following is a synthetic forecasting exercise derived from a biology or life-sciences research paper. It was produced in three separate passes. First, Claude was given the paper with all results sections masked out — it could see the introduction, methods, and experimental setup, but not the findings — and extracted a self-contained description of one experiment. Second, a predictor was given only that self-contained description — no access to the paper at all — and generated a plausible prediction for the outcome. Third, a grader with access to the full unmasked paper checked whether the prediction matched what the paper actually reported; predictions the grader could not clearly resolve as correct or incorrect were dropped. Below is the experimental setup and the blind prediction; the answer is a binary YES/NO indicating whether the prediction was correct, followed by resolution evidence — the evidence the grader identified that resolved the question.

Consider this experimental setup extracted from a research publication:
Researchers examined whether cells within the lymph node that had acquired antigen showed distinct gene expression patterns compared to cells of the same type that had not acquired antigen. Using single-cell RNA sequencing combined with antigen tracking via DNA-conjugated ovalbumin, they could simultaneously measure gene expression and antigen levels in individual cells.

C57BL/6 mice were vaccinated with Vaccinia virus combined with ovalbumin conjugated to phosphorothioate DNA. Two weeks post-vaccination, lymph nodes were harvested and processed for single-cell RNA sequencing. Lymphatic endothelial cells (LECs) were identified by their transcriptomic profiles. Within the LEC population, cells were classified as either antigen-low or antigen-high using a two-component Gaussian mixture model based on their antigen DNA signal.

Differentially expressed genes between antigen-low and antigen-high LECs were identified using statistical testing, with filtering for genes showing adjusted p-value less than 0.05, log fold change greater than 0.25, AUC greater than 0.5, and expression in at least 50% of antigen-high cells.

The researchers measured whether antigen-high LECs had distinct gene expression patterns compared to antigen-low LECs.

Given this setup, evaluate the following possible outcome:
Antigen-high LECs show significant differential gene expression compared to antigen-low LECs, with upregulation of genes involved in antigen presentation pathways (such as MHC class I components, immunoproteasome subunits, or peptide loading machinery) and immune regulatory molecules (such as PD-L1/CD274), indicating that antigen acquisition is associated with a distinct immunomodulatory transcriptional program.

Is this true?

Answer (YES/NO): NO